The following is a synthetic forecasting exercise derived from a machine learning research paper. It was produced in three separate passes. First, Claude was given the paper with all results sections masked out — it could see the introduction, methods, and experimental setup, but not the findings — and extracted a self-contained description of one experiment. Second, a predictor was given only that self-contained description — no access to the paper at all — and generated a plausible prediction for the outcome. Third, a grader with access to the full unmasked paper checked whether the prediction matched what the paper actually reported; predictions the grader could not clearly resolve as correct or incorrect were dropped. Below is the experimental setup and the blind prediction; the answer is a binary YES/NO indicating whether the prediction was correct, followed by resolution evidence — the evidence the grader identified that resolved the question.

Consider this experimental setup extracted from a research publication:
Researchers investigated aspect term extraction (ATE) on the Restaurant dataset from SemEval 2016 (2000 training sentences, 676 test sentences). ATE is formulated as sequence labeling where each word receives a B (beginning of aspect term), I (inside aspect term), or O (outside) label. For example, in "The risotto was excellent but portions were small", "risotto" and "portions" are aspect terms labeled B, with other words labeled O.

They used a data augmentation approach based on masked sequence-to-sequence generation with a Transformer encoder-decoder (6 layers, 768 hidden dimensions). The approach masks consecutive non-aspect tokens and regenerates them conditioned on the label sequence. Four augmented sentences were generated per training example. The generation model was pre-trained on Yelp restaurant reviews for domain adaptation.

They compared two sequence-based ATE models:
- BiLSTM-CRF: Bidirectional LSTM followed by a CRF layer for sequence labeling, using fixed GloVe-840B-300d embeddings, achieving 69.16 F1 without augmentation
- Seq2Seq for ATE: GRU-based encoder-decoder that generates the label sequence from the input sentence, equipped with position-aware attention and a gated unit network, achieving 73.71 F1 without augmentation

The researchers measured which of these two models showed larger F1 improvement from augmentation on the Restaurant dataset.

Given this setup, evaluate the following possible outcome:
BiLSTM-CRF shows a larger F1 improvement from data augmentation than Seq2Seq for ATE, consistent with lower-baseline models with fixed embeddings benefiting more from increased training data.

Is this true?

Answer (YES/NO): YES